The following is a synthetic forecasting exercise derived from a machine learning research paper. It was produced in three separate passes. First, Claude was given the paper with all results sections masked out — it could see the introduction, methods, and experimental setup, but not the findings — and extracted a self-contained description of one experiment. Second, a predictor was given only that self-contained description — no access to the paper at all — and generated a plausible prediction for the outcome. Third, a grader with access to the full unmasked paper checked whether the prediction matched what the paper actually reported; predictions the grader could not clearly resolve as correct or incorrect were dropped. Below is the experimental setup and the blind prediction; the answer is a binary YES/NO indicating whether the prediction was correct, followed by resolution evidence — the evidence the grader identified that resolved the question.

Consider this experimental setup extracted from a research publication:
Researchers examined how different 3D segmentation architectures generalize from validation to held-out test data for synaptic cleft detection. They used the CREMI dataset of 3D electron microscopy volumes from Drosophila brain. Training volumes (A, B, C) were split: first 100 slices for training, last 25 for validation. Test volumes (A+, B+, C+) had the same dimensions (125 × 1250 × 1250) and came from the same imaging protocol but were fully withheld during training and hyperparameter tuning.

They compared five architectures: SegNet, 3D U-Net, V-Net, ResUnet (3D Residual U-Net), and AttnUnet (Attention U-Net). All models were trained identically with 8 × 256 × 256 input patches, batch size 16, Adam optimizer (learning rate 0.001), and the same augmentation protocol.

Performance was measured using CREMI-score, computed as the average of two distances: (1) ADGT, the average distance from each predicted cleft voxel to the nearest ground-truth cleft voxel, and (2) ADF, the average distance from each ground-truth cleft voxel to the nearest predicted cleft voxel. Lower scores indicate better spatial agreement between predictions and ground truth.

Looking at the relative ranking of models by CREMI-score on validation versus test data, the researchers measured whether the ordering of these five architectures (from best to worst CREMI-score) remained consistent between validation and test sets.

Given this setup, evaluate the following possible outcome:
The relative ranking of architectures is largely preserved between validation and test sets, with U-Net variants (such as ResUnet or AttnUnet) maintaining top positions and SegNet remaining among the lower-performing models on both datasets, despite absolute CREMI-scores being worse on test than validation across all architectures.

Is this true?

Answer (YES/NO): YES